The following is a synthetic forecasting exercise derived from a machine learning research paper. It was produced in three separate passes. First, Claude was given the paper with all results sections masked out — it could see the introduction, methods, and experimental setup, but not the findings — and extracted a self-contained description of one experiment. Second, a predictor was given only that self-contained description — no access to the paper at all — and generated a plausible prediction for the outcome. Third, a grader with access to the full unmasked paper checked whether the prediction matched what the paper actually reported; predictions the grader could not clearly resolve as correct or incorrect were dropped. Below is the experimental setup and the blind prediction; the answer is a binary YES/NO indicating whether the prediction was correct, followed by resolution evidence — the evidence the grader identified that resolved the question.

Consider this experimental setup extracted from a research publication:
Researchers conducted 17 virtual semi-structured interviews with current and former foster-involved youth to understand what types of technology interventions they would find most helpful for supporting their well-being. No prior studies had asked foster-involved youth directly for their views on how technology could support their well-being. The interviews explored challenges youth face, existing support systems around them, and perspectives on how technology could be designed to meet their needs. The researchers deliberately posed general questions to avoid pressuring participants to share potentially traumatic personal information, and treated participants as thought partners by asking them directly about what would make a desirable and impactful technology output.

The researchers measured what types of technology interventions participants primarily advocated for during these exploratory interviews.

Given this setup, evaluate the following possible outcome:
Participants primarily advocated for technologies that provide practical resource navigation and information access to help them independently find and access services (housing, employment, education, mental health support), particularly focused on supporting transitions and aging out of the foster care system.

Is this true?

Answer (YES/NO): NO